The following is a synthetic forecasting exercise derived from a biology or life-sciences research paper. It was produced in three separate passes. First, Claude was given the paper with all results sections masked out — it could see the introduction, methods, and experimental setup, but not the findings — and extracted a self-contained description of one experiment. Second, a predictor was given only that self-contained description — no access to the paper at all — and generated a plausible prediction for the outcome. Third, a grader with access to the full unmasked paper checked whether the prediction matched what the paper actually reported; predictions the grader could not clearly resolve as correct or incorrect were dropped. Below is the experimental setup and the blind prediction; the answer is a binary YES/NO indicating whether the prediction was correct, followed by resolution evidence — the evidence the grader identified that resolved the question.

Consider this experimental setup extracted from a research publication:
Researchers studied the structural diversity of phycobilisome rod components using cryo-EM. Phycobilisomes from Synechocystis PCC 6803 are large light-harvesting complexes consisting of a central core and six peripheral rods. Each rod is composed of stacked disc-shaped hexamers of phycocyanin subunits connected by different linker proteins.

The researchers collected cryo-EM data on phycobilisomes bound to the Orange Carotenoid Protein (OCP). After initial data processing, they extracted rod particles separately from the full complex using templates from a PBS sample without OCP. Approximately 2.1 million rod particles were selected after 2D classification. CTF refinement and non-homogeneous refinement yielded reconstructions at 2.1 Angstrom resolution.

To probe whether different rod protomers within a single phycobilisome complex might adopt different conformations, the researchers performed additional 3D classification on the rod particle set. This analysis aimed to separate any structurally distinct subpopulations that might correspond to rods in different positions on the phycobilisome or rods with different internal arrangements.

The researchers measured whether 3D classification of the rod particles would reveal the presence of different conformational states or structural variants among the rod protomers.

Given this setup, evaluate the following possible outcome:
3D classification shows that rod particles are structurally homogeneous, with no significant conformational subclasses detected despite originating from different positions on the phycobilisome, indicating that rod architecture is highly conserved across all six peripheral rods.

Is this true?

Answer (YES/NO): YES